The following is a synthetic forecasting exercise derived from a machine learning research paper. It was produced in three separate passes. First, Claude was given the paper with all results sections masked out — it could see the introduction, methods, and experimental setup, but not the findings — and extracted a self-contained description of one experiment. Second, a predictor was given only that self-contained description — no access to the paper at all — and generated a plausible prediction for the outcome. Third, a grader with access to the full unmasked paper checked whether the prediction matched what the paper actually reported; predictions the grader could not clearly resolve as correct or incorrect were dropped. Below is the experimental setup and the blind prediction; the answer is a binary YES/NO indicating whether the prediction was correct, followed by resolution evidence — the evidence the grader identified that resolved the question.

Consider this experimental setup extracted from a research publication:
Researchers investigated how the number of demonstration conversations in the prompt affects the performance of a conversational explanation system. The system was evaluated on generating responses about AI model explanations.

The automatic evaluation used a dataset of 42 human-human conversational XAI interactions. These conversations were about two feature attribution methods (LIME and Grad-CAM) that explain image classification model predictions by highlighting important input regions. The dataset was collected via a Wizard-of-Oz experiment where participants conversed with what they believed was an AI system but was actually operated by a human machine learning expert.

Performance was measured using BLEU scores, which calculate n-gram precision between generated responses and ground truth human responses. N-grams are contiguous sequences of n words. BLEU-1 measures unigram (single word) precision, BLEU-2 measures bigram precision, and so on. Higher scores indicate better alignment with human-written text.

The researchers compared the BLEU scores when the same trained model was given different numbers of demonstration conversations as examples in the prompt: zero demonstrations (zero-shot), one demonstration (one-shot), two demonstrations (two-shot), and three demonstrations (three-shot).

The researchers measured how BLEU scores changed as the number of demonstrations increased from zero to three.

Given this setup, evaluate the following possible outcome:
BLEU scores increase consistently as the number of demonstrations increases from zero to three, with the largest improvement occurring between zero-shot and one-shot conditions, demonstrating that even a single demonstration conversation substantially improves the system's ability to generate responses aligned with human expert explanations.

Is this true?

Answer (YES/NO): NO